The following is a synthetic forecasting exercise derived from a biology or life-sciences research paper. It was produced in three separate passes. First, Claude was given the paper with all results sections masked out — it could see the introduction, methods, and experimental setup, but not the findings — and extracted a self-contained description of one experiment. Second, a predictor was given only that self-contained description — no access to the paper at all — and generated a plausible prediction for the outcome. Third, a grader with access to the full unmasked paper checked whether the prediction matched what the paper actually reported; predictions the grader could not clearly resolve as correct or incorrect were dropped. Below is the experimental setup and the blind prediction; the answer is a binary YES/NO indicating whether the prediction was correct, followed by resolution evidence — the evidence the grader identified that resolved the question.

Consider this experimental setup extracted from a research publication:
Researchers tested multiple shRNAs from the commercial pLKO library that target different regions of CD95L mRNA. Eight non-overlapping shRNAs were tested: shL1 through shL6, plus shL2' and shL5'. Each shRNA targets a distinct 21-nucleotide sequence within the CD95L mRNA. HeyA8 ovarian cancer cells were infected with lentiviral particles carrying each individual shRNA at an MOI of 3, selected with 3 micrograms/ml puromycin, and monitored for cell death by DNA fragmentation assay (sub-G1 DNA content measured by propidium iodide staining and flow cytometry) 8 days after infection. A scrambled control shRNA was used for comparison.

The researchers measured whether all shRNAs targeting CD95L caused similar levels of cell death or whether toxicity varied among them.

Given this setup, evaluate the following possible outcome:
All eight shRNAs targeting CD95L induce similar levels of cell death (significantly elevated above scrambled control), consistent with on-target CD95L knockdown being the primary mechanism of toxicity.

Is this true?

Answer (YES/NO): NO